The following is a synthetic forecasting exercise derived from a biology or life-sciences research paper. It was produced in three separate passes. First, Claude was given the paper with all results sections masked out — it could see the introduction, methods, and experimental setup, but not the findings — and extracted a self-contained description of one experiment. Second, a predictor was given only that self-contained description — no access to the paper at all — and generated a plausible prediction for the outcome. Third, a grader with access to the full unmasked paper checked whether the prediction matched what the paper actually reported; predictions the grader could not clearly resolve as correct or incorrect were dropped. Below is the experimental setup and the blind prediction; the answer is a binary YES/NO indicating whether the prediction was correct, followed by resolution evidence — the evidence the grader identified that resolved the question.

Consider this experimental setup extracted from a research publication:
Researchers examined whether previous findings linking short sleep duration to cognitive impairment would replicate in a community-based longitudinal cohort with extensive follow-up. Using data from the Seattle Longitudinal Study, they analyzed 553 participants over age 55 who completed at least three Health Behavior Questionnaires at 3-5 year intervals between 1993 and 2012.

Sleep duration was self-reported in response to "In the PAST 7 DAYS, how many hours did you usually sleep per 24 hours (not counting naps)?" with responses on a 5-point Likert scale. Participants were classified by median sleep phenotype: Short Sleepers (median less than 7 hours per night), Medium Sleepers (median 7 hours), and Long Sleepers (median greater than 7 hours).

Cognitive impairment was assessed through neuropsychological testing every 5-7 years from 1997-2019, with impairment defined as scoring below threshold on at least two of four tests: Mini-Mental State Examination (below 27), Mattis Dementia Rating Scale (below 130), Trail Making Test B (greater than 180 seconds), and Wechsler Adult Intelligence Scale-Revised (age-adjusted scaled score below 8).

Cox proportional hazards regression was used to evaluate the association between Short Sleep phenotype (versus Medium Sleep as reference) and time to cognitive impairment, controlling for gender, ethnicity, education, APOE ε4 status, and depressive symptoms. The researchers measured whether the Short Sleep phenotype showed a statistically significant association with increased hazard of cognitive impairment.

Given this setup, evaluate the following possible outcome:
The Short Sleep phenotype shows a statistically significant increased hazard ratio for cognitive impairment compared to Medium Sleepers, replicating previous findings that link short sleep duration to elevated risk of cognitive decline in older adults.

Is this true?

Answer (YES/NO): NO